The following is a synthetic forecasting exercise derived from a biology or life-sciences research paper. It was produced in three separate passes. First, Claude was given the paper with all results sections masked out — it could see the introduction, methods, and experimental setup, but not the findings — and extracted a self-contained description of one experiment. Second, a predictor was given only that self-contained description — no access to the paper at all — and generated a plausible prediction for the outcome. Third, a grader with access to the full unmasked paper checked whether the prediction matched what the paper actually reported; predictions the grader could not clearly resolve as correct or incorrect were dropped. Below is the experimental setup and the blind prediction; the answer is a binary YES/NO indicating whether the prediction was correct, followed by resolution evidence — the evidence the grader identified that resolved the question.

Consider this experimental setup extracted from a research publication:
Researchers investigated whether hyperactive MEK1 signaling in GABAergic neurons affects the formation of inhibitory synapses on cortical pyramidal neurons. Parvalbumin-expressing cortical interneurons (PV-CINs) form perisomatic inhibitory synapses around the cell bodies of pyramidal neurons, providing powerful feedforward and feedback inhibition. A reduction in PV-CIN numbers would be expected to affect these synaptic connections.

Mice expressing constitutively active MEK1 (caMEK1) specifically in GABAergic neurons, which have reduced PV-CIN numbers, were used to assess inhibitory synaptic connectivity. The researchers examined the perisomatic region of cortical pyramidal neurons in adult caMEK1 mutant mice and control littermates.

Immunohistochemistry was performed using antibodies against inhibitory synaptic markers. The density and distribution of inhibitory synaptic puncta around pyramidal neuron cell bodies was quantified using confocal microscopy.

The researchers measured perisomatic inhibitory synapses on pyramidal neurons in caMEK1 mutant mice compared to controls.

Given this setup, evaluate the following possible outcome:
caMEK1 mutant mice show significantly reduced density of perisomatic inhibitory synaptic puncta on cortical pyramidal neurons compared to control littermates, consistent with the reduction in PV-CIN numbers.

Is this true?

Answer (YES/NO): YES